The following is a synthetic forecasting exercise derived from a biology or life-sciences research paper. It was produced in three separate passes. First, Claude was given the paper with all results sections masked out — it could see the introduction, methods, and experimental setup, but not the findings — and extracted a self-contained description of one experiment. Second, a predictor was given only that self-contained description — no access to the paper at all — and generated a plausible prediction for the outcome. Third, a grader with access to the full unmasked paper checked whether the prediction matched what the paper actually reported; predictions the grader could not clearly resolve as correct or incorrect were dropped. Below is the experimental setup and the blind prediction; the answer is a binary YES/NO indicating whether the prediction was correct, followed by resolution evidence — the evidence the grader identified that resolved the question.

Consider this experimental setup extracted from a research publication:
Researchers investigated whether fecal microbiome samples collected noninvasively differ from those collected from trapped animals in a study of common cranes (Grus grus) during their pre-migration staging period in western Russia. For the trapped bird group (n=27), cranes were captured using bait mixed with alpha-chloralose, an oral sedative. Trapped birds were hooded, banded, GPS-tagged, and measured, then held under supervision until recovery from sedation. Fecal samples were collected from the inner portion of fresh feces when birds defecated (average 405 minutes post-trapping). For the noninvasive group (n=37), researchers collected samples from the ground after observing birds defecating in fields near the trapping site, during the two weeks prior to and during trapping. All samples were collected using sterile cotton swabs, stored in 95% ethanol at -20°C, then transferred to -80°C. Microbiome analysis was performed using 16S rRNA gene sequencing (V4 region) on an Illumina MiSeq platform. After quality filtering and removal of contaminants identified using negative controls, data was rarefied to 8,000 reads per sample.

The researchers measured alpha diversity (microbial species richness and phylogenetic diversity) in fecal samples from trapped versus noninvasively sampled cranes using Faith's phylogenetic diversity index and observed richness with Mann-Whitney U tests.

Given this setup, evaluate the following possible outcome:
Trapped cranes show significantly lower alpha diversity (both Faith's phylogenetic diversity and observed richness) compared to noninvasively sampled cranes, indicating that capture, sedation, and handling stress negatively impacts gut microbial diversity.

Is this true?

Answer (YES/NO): NO